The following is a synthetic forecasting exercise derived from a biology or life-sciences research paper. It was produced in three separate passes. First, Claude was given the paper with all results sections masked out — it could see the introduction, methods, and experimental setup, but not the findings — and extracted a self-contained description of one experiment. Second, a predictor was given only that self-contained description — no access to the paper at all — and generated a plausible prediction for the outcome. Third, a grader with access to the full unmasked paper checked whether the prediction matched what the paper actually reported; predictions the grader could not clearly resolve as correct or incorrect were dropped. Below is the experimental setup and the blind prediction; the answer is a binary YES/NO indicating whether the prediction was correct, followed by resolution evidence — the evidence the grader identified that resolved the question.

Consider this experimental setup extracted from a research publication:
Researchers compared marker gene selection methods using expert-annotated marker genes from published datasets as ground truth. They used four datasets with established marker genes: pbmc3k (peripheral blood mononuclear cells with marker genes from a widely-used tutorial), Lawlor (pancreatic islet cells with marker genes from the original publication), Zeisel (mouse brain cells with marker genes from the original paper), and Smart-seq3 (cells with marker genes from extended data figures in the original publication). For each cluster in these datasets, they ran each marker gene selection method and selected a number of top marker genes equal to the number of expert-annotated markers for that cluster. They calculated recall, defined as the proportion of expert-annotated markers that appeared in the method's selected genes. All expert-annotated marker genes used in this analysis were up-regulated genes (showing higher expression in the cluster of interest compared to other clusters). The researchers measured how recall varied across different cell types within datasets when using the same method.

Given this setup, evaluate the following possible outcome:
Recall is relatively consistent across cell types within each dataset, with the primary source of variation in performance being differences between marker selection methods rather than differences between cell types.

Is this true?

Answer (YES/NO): NO